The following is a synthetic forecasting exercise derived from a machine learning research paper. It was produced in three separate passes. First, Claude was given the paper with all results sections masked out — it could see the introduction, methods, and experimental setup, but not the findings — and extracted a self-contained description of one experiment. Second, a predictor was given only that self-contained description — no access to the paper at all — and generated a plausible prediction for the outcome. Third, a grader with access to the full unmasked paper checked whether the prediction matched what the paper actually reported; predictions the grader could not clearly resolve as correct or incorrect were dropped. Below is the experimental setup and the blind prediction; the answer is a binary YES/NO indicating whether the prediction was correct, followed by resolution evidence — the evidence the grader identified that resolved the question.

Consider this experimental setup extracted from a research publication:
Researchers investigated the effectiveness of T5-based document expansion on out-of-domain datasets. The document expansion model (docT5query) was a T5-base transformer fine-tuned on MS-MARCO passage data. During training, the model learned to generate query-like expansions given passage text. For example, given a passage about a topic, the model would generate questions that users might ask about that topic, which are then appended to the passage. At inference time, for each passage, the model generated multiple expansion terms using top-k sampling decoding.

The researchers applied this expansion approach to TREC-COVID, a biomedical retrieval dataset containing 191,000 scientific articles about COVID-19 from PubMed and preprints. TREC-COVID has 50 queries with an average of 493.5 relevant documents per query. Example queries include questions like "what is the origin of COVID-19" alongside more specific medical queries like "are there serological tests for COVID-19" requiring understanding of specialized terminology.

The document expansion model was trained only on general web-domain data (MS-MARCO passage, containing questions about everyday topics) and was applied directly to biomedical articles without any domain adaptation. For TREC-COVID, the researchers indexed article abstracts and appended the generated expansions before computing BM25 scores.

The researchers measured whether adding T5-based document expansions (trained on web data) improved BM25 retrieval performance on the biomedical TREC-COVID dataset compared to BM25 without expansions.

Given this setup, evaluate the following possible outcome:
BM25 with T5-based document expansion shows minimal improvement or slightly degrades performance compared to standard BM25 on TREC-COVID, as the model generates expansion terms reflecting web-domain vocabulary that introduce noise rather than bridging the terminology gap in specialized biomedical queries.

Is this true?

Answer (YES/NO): NO